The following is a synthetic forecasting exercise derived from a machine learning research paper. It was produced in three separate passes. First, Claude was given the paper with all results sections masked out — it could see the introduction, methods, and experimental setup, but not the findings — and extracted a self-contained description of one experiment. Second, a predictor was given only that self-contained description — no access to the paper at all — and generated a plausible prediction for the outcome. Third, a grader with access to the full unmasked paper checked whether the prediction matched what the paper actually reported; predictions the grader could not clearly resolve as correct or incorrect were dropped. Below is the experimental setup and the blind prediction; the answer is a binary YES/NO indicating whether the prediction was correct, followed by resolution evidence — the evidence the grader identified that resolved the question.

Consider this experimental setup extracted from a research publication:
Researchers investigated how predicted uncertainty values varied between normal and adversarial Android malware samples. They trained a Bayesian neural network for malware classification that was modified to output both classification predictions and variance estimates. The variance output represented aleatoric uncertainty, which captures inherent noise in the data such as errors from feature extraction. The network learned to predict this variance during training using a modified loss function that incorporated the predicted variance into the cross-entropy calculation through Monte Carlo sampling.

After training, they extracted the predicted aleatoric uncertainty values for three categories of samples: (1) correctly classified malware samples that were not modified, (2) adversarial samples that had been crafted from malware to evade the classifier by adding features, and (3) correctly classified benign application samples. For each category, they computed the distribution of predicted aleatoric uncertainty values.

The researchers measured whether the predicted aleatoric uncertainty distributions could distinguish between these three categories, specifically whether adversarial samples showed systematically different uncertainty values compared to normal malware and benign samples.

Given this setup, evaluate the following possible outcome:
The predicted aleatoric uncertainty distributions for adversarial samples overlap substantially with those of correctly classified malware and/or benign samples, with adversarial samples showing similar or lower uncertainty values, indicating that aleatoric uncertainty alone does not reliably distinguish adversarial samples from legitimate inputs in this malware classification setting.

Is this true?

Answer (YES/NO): NO